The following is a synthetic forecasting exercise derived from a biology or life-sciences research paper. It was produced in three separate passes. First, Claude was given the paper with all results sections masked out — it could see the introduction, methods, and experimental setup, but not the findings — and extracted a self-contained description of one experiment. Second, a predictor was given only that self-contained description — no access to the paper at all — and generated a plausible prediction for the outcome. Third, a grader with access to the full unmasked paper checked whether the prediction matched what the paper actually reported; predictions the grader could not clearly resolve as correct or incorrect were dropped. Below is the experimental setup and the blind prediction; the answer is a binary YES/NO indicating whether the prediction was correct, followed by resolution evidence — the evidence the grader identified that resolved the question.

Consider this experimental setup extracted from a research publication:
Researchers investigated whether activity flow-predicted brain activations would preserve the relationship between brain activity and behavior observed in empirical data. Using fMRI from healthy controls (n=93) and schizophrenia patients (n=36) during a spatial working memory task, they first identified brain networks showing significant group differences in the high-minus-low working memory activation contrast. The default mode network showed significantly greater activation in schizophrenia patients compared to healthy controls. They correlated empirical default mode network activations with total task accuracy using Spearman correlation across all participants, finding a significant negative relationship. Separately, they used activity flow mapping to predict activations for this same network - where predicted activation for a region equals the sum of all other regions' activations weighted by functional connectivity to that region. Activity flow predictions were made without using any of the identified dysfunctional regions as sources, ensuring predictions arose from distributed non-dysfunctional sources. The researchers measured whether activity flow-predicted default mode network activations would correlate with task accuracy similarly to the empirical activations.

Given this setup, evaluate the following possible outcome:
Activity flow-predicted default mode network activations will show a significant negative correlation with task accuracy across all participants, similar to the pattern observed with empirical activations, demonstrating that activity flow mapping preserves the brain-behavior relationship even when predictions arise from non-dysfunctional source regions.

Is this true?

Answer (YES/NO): YES